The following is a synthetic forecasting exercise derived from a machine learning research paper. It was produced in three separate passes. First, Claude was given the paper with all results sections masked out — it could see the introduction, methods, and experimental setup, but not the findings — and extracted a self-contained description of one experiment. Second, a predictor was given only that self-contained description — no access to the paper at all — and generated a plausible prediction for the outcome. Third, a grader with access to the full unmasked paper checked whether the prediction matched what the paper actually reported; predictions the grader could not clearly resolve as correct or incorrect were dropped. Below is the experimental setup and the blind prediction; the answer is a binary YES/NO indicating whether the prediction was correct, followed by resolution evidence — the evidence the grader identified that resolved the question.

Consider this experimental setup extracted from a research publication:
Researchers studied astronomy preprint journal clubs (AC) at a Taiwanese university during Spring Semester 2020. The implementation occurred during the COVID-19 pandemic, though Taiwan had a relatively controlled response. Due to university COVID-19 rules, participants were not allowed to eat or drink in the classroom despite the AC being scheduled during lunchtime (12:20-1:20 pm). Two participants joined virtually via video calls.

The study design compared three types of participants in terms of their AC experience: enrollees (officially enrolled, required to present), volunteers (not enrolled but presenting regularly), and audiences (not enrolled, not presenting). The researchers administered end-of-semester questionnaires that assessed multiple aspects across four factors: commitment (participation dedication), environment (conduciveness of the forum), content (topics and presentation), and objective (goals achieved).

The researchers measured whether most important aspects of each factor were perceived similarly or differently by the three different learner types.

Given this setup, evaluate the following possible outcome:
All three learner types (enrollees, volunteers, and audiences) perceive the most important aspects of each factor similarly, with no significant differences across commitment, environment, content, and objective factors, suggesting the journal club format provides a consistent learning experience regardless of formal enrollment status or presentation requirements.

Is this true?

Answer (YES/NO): NO